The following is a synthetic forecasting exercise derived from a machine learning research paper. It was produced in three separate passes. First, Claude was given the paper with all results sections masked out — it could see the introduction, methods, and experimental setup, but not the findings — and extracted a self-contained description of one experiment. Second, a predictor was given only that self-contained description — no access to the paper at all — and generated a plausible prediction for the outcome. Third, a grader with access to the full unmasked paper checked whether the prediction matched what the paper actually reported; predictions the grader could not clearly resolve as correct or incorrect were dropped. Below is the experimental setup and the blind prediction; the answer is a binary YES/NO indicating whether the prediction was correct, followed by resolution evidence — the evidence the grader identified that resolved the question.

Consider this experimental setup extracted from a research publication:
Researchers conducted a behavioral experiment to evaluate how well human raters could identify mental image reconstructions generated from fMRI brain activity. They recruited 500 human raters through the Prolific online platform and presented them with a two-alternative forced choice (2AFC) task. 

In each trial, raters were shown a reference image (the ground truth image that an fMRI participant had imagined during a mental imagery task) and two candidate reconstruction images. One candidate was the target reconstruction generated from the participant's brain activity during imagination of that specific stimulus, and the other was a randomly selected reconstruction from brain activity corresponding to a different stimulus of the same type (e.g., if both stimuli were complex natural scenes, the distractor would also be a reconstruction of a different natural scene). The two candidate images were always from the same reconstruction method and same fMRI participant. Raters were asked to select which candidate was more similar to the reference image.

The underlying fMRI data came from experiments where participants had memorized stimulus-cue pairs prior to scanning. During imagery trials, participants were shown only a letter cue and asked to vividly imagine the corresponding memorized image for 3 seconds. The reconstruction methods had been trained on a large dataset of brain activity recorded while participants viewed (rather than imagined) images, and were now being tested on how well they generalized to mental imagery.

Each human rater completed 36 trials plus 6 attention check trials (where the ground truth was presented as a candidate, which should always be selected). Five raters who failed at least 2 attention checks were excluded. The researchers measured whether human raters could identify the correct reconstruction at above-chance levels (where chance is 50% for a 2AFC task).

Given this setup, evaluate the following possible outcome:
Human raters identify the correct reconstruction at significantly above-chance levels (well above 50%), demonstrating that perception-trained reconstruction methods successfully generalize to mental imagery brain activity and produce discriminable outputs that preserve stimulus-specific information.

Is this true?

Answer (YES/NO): YES